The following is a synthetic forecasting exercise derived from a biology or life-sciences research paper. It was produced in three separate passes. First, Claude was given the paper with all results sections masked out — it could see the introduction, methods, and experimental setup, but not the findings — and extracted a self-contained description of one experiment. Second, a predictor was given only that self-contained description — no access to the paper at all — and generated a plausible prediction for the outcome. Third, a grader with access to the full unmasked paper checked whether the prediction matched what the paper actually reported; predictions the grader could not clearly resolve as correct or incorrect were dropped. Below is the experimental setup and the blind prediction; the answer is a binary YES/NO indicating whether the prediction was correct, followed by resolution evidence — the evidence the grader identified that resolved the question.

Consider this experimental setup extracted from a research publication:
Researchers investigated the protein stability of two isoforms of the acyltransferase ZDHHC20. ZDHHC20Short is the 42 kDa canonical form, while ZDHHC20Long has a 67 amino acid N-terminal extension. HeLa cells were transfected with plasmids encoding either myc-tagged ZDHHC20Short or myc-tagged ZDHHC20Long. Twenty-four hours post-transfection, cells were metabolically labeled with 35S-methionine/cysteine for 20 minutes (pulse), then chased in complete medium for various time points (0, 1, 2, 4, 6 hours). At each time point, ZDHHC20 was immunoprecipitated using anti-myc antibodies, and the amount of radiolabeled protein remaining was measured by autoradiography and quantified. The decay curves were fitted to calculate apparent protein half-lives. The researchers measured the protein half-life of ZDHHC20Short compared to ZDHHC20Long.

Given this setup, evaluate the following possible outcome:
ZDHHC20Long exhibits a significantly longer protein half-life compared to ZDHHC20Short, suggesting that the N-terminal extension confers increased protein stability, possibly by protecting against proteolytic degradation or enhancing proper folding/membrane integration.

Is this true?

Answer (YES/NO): YES